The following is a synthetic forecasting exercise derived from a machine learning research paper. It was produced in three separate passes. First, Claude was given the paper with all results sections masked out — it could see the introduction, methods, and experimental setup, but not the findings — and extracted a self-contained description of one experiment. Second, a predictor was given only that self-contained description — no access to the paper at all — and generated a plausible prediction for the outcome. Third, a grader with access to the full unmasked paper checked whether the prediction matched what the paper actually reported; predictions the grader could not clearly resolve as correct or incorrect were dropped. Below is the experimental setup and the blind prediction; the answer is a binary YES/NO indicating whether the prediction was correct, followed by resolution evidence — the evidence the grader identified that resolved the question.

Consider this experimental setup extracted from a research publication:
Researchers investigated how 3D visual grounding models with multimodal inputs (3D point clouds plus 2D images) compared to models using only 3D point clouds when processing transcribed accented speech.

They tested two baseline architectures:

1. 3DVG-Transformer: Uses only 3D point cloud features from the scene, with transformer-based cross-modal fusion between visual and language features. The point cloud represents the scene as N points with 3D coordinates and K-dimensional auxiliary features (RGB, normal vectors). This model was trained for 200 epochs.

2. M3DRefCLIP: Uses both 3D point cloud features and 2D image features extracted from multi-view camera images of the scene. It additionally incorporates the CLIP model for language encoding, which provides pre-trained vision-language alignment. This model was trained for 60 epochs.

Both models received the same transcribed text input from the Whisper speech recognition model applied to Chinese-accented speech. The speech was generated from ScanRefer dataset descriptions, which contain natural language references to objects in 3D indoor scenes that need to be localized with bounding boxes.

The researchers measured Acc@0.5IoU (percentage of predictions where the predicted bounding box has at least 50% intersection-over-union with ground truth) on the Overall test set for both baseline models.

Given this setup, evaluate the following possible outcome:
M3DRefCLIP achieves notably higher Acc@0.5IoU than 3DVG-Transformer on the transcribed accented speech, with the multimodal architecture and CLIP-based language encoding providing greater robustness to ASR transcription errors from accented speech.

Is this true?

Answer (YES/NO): YES